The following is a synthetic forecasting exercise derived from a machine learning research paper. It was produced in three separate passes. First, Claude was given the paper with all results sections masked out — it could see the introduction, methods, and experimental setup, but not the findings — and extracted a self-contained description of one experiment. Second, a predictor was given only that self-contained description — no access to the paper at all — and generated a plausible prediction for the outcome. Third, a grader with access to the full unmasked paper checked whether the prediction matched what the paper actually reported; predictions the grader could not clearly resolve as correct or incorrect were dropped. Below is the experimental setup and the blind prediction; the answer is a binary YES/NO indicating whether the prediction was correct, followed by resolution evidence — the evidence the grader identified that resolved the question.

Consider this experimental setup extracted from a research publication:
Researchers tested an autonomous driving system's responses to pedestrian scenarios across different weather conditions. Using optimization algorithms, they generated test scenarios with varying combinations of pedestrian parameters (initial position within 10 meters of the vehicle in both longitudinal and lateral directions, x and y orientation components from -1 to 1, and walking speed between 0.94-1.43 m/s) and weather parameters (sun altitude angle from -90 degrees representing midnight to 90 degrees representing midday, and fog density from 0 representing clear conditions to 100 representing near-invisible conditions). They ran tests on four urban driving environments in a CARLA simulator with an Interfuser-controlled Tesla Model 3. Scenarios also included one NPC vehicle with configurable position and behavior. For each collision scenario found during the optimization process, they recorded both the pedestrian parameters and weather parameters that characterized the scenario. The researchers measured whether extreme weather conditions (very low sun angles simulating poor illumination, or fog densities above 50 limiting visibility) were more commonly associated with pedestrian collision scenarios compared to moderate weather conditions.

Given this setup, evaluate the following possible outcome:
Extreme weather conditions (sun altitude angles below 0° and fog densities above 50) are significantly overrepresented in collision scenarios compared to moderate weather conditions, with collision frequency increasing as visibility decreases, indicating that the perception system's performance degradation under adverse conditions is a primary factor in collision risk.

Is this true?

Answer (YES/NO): NO